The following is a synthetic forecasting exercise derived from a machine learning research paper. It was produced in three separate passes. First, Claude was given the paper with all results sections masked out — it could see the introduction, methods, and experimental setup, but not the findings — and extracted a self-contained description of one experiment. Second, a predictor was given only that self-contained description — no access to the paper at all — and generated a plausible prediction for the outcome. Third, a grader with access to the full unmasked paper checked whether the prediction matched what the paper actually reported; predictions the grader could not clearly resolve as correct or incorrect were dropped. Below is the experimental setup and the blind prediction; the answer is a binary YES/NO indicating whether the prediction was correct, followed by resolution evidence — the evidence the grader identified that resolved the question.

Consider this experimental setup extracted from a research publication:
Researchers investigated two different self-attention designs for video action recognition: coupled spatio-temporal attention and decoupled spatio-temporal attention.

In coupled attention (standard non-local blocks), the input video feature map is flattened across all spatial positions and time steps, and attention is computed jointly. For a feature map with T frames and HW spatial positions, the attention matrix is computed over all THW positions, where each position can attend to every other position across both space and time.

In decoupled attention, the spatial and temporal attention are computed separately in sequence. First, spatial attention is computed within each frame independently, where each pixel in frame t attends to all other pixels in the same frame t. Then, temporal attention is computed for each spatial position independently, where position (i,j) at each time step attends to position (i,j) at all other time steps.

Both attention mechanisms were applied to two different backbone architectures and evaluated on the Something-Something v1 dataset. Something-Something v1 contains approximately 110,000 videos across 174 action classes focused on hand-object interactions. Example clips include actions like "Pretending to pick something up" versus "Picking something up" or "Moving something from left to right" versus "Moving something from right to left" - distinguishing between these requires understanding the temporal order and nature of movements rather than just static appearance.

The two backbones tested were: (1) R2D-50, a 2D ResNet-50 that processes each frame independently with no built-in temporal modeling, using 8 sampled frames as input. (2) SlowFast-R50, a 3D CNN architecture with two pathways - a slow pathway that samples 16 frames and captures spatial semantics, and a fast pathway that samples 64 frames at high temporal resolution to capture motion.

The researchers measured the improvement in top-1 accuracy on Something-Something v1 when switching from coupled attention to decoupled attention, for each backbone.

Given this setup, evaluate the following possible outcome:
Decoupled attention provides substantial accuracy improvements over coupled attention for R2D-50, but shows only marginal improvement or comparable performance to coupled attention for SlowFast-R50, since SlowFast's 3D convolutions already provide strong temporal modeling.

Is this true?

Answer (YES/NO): YES